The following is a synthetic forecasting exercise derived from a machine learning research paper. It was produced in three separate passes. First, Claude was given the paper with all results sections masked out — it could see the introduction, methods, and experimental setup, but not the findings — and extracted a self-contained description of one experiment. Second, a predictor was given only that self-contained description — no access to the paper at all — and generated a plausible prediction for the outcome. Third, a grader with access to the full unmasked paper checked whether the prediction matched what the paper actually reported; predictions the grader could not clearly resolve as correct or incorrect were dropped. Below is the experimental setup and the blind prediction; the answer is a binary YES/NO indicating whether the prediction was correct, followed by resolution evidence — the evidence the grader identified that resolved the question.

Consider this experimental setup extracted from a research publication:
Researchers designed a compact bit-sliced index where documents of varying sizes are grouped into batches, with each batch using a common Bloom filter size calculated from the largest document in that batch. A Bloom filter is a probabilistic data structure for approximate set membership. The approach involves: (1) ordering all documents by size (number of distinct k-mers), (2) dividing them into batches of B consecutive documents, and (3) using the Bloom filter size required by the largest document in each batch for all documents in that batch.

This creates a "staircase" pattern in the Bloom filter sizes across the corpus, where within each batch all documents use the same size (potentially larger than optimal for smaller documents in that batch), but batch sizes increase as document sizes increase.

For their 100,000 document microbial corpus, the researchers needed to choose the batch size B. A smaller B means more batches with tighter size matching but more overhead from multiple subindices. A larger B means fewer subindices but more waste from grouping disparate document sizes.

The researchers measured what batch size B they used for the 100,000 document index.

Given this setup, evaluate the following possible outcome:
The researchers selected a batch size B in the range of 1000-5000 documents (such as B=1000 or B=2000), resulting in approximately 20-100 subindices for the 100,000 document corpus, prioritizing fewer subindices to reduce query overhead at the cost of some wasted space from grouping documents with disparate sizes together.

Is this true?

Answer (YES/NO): YES